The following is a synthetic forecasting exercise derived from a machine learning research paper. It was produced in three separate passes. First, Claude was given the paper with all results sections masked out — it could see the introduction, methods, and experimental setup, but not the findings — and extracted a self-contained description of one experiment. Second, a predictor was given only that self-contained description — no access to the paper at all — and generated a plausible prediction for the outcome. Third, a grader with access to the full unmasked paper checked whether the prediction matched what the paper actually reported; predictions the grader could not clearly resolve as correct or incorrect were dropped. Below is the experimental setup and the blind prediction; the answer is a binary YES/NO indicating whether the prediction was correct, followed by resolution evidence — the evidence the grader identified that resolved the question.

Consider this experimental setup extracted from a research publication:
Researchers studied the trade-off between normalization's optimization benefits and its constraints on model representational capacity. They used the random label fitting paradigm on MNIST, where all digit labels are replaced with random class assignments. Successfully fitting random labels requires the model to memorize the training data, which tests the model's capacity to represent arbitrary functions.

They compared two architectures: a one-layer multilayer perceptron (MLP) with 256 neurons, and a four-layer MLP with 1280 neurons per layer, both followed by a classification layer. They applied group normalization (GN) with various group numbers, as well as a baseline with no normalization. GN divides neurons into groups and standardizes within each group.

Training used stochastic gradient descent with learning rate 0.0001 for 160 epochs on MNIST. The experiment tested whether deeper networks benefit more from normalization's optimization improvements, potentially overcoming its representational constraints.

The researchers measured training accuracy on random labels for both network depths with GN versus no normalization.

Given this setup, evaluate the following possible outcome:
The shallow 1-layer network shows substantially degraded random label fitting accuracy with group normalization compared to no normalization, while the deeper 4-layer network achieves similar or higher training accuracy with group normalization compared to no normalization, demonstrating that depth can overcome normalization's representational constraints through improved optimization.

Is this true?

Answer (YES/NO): YES